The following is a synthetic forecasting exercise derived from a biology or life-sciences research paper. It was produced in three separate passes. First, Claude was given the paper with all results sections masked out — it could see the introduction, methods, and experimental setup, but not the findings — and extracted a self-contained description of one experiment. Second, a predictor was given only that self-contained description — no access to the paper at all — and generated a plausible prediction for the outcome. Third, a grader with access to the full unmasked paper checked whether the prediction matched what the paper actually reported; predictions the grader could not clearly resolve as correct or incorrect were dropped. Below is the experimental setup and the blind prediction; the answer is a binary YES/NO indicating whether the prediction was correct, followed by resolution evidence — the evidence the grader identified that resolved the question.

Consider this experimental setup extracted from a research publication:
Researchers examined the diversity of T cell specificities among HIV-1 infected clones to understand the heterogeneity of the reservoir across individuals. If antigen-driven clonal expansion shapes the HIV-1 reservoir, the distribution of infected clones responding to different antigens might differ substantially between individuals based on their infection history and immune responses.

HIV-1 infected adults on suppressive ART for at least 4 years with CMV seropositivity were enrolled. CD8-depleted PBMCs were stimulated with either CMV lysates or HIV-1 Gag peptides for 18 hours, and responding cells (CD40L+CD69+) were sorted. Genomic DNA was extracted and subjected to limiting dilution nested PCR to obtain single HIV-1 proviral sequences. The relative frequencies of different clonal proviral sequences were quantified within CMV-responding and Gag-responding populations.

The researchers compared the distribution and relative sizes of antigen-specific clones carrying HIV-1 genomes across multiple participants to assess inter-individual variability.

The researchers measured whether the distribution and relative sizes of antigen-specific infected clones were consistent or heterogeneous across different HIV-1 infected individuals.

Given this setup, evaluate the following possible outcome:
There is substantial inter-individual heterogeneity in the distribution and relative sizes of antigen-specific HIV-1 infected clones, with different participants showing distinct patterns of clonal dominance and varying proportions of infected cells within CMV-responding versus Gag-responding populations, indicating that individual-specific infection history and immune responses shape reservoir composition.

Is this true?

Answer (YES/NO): YES